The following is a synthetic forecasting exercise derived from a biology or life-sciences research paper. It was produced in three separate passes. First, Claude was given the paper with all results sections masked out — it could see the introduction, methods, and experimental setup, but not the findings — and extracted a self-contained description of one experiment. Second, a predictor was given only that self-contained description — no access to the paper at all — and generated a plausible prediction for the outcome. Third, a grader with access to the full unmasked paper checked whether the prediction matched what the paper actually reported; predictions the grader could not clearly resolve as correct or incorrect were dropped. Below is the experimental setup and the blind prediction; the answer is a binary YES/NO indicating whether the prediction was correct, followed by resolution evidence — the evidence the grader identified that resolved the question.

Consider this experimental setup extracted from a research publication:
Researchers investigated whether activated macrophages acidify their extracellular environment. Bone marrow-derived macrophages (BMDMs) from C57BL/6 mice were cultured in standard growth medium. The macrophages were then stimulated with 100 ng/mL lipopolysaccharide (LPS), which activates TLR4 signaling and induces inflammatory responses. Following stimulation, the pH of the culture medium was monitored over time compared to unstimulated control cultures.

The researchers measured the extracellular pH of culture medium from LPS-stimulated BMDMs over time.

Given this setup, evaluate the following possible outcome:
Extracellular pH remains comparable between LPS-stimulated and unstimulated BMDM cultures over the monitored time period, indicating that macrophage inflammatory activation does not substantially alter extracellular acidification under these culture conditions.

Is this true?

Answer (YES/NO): NO